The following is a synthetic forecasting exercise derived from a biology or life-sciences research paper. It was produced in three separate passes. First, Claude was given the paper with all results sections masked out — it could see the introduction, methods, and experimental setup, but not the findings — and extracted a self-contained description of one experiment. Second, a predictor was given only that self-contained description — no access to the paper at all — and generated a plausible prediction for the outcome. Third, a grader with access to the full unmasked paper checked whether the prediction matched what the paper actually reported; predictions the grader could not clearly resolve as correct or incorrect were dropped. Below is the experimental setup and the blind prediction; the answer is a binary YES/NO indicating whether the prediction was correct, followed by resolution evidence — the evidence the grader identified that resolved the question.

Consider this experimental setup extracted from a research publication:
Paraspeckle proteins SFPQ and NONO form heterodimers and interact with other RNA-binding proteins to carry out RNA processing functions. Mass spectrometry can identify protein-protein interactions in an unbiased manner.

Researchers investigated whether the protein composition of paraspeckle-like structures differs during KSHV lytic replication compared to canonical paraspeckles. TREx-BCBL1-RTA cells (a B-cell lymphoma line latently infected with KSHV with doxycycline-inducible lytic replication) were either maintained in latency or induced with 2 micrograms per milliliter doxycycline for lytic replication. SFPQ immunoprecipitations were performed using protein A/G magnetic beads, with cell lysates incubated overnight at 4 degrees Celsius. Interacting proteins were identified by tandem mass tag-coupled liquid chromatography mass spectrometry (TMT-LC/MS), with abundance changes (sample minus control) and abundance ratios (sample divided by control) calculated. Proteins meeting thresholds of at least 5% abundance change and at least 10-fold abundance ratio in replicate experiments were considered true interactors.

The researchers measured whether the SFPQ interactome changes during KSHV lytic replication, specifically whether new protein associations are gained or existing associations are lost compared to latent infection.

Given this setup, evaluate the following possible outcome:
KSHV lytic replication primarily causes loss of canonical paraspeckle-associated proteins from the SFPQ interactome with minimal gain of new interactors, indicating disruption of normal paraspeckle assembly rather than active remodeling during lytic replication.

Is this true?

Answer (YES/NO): NO